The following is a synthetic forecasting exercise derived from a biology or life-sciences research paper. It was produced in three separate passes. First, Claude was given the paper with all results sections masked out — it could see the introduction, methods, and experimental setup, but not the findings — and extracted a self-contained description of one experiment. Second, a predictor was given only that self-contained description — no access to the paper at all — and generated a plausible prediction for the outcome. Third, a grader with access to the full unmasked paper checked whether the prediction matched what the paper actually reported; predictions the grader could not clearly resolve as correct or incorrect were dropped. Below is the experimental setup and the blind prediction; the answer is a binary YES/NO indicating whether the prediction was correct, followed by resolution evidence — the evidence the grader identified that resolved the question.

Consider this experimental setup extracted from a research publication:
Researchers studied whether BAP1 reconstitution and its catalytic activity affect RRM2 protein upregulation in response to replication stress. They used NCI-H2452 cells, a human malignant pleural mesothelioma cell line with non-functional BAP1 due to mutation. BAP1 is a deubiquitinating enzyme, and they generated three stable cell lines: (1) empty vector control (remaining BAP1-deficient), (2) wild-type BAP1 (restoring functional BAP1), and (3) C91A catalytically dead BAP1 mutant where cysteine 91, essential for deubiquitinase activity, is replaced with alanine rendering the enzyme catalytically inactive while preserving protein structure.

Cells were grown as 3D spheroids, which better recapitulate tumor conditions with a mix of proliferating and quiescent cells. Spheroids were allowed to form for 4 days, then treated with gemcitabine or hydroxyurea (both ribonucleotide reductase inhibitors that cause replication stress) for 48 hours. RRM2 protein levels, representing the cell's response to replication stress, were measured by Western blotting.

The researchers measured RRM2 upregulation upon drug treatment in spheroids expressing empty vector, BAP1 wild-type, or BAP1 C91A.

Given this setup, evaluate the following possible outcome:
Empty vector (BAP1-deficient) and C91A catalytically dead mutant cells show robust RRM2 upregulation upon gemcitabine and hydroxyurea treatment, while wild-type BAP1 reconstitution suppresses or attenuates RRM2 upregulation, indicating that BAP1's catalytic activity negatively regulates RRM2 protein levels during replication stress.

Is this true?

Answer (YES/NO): YES